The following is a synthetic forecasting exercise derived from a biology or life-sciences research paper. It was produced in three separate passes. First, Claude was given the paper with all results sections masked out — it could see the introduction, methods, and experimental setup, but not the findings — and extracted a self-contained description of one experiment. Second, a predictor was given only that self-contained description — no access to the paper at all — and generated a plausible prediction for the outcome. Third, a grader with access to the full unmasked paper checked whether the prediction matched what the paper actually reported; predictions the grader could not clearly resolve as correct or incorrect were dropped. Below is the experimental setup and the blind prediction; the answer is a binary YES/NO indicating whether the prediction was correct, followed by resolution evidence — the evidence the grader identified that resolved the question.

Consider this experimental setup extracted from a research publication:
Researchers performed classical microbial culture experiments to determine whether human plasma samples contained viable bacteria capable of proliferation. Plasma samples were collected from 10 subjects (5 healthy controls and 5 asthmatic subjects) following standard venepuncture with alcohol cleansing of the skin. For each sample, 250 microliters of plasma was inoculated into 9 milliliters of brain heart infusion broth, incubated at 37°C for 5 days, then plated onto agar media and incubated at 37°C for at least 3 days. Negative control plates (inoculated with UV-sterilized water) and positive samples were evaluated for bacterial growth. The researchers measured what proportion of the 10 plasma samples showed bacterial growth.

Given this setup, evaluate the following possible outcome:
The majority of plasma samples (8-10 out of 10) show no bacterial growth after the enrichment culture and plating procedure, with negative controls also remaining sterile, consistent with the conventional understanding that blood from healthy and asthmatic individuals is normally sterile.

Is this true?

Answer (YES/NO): NO